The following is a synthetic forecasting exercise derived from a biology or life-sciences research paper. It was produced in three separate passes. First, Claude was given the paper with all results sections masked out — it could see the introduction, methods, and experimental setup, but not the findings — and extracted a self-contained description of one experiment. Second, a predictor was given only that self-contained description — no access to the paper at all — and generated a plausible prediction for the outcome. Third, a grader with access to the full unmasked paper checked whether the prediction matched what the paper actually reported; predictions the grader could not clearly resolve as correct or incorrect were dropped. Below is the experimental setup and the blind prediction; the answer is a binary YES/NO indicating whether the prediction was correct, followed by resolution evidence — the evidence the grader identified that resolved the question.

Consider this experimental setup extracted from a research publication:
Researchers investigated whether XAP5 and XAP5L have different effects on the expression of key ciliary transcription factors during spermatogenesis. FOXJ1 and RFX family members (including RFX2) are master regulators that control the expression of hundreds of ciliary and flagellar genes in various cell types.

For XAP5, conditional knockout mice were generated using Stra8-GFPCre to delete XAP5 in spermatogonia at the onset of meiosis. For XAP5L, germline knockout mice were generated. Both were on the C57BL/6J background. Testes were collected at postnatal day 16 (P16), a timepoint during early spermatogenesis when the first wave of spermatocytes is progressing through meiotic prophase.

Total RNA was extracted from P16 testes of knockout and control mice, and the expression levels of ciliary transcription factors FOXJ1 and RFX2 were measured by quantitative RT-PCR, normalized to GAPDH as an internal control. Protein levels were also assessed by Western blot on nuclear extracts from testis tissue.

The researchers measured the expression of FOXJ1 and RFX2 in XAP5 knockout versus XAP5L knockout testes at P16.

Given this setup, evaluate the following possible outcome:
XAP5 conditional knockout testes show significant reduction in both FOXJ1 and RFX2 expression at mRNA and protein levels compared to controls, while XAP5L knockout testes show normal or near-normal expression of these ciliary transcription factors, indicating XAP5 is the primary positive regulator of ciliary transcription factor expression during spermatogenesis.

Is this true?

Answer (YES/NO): NO